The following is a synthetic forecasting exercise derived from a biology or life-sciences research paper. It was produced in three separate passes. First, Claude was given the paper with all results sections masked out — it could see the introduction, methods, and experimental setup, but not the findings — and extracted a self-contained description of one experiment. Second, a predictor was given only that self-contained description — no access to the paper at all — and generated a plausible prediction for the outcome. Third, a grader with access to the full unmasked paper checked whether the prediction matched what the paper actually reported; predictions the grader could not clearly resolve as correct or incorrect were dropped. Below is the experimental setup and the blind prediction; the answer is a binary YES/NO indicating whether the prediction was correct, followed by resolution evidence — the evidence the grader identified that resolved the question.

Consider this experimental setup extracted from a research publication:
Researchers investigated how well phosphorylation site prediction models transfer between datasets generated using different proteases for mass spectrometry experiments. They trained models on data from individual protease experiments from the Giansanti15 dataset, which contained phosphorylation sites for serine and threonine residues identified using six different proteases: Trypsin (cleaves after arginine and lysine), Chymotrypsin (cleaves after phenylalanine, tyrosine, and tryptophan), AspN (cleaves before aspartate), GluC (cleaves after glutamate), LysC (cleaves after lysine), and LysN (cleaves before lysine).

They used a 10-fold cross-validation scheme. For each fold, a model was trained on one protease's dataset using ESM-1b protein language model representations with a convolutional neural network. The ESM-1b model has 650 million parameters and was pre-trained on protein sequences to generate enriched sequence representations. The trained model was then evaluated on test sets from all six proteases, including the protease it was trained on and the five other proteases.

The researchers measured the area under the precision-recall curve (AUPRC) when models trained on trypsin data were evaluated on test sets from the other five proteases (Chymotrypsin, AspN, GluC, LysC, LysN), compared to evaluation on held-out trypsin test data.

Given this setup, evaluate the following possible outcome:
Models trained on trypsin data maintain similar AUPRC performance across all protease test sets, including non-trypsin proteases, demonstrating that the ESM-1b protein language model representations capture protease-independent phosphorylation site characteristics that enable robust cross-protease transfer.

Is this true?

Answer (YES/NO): NO